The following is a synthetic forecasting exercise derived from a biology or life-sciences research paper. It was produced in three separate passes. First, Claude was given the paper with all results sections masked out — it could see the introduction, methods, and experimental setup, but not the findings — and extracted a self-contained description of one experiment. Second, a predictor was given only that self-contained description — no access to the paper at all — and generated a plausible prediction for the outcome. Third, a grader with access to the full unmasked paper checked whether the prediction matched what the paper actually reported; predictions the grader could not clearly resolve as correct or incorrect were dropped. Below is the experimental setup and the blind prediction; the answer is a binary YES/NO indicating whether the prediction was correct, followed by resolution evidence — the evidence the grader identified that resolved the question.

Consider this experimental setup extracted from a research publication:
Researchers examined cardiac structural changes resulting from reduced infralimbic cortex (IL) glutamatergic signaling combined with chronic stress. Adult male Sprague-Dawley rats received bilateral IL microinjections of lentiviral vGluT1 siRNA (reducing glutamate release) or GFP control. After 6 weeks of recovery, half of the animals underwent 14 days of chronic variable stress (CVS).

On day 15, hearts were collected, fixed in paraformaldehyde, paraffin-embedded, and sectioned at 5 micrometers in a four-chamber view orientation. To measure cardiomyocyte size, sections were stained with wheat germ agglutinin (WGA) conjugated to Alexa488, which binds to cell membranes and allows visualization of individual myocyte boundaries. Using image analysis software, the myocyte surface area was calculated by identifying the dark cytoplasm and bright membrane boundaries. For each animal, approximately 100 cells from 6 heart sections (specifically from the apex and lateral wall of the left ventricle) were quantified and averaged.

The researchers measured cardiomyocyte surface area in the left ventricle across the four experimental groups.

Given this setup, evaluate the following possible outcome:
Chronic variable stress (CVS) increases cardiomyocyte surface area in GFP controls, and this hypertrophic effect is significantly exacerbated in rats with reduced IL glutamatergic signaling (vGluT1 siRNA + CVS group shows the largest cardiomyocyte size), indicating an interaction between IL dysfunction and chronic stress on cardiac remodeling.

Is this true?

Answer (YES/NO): NO